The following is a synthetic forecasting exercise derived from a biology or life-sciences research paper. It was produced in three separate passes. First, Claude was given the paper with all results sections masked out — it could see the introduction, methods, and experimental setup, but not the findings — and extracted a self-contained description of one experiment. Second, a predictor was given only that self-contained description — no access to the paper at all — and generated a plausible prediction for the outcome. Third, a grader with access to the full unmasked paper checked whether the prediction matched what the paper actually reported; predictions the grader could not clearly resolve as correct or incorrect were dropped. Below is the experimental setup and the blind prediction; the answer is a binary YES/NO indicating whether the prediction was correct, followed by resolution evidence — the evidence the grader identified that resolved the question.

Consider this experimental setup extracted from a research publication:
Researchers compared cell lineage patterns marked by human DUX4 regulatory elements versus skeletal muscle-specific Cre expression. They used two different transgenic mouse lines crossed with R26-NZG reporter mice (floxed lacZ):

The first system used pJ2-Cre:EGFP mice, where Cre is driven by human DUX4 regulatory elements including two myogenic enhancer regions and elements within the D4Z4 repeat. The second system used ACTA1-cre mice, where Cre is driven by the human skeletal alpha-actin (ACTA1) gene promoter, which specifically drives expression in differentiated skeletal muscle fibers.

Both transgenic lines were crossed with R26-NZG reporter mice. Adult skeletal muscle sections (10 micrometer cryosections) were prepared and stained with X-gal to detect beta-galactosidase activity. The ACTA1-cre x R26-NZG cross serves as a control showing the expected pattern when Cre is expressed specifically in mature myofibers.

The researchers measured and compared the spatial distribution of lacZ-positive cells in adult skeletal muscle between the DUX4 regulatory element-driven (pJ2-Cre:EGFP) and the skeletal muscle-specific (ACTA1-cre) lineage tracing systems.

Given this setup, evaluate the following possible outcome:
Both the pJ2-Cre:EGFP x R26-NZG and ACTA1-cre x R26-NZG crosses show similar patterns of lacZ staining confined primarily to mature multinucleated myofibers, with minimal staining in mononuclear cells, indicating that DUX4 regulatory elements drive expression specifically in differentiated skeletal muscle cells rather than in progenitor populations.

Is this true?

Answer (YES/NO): NO